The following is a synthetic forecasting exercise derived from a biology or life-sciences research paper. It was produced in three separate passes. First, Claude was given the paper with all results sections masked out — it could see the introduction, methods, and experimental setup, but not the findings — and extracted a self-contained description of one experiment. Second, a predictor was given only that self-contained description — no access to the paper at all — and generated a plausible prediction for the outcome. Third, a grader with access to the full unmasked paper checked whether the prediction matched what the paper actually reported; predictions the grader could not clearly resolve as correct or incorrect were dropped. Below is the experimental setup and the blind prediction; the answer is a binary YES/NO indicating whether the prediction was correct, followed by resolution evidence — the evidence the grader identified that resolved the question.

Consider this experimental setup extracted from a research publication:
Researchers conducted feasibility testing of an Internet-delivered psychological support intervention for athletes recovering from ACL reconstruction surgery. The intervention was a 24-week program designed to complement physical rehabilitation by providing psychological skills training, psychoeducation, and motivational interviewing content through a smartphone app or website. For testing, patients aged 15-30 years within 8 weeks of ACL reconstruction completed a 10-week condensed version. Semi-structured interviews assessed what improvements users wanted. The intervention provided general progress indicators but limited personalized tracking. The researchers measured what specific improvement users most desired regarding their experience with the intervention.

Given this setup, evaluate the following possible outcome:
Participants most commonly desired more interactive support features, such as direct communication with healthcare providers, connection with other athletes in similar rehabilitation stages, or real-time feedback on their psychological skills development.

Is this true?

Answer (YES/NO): NO